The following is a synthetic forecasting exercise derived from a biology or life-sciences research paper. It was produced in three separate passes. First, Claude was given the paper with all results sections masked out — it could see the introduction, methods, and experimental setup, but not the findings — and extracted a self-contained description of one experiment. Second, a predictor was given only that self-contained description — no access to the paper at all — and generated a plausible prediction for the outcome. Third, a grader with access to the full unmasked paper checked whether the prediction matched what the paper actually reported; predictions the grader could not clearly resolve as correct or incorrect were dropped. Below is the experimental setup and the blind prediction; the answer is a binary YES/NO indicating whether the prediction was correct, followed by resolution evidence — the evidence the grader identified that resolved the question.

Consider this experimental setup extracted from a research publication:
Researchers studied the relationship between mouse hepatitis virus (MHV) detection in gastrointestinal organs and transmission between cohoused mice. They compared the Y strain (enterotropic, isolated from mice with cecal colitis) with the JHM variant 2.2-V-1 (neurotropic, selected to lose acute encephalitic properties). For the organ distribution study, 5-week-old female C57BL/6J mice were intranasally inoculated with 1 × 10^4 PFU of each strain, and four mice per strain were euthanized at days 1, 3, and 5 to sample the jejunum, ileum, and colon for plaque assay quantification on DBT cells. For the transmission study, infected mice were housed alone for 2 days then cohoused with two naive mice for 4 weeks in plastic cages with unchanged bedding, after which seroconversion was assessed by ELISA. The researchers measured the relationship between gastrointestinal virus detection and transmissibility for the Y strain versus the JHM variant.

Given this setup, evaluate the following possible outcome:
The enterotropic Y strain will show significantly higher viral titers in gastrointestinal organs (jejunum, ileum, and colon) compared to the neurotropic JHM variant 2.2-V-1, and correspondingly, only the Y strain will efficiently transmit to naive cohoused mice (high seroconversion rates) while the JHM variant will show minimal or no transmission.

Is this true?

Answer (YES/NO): YES